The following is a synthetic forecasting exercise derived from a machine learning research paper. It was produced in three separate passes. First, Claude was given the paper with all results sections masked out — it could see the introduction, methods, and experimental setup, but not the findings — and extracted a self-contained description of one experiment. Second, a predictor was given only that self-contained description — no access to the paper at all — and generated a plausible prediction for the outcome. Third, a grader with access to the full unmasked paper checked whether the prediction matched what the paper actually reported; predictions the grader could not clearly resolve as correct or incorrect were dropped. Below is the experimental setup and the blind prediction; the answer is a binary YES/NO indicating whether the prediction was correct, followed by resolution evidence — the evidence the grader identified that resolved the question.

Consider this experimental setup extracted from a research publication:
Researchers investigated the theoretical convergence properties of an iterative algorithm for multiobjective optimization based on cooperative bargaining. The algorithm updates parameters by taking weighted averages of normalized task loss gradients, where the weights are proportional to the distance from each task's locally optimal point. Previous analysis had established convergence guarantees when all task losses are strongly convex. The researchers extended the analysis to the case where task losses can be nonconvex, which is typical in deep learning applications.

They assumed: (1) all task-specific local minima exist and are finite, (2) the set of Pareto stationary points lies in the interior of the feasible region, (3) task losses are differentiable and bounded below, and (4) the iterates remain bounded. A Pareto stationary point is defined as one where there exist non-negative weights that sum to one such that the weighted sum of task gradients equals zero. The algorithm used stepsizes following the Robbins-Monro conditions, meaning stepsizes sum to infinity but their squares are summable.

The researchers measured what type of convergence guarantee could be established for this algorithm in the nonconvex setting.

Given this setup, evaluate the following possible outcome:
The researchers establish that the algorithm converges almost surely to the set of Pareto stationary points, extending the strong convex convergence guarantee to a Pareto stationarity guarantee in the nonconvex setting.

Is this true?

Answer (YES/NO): NO